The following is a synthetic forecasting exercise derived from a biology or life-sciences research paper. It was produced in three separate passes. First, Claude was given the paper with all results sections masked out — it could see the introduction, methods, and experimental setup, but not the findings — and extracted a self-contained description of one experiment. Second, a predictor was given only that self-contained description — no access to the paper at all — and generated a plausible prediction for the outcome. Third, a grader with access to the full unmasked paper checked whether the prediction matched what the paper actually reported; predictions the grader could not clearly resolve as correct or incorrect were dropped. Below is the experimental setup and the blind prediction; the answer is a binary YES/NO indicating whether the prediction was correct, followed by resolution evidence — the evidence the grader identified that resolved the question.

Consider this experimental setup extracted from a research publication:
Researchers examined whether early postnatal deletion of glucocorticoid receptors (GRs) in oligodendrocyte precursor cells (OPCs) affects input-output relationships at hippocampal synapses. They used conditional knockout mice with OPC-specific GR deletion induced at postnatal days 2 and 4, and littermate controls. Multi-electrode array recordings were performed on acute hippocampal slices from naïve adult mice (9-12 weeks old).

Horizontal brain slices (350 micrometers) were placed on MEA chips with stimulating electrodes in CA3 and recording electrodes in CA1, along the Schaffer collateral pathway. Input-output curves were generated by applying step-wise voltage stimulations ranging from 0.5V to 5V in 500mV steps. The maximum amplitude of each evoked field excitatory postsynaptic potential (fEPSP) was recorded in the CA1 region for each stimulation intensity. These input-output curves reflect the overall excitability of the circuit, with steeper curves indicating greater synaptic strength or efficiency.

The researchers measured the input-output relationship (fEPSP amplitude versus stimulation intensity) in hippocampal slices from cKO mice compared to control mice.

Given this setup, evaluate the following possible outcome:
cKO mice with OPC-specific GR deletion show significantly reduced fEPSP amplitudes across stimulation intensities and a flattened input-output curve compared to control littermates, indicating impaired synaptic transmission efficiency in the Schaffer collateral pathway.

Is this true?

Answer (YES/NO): NO